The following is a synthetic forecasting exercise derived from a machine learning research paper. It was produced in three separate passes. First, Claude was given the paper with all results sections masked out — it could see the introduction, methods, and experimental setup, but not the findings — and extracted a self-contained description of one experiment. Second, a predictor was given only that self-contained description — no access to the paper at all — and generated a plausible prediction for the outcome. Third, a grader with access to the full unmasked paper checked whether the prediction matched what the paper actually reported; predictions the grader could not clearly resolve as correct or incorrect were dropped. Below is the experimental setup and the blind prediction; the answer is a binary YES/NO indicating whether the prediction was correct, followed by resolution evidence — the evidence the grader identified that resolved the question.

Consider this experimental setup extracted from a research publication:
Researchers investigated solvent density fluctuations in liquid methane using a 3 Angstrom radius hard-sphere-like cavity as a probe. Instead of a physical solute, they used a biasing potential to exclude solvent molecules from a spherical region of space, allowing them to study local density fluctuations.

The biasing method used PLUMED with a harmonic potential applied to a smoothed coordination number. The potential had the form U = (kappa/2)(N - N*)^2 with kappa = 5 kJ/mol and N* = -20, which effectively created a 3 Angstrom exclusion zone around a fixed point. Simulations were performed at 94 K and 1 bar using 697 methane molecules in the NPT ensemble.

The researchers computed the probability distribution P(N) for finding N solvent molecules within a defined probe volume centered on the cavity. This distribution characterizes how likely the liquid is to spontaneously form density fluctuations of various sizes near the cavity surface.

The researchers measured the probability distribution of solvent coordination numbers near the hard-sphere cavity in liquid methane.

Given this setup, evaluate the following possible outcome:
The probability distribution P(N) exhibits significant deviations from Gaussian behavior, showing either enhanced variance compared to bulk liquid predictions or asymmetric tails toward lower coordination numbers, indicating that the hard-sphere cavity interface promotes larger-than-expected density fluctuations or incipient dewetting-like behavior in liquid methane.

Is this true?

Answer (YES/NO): NO